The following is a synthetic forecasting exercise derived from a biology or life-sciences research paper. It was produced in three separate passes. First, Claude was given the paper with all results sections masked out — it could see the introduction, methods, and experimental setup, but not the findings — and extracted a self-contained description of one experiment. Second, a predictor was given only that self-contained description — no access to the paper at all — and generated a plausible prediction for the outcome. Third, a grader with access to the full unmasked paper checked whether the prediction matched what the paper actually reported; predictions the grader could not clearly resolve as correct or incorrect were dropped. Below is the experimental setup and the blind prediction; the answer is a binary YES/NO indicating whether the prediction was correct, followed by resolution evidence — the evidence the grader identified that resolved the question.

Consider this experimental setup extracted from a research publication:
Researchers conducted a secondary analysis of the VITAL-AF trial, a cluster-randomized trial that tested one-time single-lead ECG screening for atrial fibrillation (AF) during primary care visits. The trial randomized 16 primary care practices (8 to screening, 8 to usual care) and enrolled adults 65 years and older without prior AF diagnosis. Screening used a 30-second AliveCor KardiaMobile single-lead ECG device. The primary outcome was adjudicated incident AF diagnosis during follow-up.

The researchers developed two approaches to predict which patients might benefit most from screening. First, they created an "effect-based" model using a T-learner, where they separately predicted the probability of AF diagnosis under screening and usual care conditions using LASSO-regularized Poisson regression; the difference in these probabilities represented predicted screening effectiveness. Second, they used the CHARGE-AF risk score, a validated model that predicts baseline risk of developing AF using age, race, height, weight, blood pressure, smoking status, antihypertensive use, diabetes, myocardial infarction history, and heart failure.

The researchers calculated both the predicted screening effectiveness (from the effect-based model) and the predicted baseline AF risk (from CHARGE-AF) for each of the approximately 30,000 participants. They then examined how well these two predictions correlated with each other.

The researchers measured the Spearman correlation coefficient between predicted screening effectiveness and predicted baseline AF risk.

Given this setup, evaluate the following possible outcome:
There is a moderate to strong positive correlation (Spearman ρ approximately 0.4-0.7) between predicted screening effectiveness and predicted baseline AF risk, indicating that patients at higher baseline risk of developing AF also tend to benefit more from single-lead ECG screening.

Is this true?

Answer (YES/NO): NO